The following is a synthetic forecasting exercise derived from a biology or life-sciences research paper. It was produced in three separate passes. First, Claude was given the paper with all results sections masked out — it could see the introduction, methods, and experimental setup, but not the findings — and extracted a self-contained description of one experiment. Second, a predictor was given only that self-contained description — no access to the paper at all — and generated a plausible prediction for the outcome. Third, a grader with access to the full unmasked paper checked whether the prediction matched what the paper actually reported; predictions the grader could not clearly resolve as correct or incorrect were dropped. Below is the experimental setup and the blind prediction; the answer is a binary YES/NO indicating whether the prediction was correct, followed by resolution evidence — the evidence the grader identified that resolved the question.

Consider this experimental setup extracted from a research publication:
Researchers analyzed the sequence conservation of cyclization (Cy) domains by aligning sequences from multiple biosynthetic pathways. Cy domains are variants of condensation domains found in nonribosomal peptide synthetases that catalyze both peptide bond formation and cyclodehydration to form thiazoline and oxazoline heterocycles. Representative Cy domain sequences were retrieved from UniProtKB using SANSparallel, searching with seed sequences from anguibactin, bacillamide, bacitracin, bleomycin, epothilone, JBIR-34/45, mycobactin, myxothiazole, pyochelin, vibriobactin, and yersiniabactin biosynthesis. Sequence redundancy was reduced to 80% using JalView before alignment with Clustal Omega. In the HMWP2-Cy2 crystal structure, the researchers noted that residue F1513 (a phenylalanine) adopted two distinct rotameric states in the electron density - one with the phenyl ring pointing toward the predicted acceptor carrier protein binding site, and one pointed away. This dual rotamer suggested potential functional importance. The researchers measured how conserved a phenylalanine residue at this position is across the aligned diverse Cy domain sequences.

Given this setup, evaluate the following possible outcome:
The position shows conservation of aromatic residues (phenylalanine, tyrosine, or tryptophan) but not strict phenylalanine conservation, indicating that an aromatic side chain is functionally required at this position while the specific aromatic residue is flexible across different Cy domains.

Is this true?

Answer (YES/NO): NO